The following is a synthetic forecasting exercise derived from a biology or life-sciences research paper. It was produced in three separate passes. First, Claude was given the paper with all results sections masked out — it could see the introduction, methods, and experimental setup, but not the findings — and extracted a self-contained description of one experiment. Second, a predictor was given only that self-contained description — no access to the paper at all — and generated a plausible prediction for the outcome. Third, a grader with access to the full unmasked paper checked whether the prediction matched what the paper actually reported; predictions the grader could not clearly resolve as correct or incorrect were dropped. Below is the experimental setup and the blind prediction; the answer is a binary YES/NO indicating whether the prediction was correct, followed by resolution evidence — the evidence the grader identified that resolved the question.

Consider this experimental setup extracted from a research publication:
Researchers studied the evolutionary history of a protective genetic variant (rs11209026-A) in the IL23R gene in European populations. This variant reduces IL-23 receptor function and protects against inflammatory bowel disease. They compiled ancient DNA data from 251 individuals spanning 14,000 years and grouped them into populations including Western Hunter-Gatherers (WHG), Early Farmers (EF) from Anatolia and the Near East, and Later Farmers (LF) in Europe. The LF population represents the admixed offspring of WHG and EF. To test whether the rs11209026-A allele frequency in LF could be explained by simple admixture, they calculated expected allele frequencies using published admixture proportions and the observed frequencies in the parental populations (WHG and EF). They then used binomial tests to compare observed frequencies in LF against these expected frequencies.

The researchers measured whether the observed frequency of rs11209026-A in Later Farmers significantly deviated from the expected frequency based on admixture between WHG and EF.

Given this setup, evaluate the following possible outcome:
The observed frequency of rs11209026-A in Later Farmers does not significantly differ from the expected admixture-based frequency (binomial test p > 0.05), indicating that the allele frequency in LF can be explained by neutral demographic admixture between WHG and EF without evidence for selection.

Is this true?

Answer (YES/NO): YES